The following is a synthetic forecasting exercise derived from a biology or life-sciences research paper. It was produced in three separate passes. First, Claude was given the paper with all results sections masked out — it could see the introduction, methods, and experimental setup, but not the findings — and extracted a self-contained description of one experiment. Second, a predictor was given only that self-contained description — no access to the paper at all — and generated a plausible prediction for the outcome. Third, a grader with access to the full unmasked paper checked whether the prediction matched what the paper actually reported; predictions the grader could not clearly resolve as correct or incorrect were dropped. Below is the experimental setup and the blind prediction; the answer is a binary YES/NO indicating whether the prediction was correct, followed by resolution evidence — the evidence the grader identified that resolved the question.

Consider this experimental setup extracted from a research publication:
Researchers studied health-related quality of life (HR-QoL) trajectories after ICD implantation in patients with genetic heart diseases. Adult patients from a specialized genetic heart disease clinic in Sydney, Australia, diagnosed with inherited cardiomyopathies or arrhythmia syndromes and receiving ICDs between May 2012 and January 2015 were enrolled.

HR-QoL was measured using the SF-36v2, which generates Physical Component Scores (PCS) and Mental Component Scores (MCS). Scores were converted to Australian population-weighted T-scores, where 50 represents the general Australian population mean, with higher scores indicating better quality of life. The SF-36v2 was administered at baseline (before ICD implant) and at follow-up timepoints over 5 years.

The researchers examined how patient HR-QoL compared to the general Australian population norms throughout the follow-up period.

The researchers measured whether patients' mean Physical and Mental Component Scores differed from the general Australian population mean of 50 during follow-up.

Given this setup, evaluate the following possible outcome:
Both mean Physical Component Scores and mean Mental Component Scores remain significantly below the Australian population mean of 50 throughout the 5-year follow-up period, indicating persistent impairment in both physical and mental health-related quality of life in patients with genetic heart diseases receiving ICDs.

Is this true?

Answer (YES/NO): NO